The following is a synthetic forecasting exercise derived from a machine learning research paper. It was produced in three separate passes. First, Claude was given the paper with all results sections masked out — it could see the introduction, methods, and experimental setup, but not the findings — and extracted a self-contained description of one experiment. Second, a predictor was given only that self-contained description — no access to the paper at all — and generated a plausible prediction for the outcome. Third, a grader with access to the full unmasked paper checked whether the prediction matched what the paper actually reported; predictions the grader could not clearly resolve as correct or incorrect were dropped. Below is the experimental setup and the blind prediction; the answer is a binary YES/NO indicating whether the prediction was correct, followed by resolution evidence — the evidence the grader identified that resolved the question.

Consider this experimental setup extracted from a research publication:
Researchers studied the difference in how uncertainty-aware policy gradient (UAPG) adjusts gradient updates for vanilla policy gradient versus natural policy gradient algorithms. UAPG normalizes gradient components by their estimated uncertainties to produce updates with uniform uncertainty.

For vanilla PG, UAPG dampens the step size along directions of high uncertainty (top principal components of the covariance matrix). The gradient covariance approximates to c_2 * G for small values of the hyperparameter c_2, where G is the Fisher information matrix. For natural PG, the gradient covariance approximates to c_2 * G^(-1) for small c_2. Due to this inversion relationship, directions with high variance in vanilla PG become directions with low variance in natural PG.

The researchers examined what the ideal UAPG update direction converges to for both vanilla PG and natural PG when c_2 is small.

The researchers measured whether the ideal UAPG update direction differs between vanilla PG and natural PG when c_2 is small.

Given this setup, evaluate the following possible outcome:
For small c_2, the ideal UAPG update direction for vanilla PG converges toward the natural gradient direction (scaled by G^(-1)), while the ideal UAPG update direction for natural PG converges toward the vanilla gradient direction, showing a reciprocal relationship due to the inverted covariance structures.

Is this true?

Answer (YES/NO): NO